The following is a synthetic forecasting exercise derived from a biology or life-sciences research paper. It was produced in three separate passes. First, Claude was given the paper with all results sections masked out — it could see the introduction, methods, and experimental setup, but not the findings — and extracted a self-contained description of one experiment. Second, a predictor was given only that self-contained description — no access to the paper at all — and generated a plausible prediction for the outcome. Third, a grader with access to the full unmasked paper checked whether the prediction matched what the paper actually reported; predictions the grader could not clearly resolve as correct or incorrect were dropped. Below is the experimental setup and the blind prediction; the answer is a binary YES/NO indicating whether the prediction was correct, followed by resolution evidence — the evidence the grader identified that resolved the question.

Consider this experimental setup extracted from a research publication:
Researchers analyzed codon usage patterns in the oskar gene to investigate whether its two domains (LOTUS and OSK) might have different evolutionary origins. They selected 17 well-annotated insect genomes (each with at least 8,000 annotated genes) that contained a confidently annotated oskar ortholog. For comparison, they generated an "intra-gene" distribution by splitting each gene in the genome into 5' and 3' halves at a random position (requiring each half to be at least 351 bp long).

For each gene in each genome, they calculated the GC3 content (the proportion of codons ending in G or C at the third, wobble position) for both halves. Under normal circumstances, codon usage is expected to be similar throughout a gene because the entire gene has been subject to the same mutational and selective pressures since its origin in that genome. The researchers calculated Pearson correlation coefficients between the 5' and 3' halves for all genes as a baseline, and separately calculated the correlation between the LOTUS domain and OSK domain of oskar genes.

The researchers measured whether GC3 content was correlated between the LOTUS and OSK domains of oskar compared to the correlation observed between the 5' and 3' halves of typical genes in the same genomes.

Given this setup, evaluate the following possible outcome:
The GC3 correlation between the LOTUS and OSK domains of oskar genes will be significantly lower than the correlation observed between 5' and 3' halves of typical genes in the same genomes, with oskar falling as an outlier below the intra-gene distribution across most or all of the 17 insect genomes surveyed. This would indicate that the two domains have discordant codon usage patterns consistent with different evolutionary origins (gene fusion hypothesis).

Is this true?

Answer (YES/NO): NO